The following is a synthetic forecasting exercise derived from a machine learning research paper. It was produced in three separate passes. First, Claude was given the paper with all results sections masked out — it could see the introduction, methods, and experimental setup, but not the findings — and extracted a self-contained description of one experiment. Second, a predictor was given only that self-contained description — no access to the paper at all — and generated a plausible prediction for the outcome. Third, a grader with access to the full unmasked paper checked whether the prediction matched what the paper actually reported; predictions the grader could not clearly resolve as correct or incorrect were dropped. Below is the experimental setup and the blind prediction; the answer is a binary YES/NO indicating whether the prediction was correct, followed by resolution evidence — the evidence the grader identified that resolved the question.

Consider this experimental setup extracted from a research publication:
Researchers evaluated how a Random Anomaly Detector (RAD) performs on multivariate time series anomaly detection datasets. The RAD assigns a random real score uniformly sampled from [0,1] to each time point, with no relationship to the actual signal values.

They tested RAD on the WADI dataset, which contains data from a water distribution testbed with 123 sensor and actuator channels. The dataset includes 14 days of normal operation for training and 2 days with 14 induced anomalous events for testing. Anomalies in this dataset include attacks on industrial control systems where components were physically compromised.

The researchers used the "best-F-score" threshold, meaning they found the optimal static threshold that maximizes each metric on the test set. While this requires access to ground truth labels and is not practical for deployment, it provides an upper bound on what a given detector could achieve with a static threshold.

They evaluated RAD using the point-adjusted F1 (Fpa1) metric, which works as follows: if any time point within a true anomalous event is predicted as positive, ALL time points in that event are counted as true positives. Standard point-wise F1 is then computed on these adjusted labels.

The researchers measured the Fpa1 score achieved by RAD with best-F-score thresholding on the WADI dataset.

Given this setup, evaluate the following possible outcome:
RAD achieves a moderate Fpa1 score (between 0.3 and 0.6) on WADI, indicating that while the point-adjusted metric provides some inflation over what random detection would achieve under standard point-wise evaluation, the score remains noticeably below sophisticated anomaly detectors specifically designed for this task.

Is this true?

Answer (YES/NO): NO